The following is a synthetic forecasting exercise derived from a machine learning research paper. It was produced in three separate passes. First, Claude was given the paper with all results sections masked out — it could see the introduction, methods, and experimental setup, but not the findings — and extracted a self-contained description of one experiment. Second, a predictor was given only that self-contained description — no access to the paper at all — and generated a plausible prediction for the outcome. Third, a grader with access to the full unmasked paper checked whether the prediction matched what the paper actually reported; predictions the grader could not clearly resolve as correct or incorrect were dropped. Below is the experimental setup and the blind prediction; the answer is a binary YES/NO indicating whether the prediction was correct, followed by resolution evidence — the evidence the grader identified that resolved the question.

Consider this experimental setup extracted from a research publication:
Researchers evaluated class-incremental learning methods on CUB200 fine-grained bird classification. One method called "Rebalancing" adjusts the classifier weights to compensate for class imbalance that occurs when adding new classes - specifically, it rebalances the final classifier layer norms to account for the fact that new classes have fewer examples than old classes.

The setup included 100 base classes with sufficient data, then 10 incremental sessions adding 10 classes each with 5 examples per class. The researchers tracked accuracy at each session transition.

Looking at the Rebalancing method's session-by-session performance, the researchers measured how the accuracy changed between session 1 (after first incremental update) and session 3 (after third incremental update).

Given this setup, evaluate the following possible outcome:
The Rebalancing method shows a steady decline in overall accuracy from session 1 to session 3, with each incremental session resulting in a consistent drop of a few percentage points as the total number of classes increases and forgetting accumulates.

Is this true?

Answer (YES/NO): NO